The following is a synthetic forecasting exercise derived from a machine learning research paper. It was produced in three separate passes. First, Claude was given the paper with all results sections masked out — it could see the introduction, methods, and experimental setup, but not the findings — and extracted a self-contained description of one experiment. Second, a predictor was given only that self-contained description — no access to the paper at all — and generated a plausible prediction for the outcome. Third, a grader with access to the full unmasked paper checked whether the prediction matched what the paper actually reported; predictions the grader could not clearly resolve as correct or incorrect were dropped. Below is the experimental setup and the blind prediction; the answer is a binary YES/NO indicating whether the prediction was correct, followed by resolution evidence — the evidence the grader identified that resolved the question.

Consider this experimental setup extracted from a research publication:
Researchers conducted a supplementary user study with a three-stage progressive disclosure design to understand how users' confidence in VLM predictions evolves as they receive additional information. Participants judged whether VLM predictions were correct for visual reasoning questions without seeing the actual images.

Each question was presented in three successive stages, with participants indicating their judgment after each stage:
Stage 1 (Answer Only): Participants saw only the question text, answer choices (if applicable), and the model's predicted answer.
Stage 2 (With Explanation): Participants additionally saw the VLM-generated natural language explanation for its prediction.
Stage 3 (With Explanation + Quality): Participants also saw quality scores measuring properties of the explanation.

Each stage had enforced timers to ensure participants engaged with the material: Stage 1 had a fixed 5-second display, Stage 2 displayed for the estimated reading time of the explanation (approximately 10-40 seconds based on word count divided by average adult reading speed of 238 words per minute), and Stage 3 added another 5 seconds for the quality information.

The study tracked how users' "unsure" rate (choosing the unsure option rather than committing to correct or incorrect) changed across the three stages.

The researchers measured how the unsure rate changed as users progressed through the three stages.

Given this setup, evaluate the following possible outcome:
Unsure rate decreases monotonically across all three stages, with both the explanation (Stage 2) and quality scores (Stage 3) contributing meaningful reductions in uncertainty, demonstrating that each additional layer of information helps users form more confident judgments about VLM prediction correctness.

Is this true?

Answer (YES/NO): YES